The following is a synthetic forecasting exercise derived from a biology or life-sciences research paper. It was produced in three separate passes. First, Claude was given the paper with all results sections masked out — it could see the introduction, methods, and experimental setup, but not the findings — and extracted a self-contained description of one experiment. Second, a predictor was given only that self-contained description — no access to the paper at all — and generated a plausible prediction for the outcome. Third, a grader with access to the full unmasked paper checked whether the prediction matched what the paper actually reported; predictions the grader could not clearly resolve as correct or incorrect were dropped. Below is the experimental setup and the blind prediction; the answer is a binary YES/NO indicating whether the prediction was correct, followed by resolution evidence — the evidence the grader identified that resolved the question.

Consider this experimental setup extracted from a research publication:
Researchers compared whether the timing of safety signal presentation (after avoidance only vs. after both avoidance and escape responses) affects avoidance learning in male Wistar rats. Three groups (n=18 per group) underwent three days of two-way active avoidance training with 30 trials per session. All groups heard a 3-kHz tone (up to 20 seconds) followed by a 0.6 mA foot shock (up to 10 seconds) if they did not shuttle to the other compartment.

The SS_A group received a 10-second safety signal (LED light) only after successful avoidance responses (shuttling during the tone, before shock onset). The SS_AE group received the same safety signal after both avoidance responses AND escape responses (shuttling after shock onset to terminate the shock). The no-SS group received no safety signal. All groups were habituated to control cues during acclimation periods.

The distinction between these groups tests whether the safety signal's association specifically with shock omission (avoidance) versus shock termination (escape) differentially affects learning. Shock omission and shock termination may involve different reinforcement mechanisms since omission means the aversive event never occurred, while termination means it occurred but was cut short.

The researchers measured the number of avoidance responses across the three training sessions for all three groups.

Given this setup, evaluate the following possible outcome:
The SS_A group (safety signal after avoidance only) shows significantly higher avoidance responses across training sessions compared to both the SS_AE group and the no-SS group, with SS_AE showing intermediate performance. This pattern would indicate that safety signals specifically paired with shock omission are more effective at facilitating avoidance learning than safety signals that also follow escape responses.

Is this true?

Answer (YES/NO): NO